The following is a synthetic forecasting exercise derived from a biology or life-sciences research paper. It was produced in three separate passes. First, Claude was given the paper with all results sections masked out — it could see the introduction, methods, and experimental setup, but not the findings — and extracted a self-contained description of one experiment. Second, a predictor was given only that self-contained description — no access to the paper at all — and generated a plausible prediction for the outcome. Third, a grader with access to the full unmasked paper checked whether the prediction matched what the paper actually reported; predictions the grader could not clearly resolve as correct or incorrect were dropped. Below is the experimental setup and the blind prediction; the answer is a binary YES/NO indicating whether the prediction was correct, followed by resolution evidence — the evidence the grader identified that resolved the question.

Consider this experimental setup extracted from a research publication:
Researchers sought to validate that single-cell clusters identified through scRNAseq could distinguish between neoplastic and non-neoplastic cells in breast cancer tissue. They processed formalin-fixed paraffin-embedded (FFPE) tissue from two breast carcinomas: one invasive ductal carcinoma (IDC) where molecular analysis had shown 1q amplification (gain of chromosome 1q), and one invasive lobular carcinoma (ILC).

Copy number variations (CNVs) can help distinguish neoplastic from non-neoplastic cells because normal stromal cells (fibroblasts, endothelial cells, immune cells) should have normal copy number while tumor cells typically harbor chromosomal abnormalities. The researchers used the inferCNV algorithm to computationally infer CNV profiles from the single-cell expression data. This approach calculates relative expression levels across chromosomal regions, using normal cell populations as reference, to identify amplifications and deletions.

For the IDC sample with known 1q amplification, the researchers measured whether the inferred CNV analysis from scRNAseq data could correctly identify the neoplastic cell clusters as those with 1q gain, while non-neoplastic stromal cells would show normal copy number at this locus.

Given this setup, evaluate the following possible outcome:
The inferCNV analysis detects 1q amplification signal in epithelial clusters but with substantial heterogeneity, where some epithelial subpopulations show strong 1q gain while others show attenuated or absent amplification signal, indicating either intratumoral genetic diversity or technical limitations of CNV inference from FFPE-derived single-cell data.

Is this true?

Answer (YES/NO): NO